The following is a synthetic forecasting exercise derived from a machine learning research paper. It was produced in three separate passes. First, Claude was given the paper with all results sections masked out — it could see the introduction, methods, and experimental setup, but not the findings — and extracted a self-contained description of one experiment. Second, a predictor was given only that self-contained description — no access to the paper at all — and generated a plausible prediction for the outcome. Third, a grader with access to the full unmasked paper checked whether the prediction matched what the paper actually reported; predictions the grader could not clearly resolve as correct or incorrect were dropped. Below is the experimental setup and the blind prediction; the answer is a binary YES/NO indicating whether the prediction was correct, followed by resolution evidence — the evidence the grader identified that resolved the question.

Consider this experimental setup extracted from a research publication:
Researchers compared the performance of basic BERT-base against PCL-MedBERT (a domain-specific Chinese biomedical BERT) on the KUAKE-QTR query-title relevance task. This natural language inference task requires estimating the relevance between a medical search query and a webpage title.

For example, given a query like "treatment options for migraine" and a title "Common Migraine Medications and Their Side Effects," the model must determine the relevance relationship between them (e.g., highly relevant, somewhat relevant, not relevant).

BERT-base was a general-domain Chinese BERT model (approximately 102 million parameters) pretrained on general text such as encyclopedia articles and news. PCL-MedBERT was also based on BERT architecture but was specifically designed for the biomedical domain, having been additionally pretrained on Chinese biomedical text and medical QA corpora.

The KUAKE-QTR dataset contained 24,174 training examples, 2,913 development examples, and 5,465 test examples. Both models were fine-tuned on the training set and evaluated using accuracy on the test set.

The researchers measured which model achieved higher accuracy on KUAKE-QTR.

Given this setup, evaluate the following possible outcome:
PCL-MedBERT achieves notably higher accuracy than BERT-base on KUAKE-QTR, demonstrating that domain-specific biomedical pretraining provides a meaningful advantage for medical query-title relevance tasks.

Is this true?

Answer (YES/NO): NO